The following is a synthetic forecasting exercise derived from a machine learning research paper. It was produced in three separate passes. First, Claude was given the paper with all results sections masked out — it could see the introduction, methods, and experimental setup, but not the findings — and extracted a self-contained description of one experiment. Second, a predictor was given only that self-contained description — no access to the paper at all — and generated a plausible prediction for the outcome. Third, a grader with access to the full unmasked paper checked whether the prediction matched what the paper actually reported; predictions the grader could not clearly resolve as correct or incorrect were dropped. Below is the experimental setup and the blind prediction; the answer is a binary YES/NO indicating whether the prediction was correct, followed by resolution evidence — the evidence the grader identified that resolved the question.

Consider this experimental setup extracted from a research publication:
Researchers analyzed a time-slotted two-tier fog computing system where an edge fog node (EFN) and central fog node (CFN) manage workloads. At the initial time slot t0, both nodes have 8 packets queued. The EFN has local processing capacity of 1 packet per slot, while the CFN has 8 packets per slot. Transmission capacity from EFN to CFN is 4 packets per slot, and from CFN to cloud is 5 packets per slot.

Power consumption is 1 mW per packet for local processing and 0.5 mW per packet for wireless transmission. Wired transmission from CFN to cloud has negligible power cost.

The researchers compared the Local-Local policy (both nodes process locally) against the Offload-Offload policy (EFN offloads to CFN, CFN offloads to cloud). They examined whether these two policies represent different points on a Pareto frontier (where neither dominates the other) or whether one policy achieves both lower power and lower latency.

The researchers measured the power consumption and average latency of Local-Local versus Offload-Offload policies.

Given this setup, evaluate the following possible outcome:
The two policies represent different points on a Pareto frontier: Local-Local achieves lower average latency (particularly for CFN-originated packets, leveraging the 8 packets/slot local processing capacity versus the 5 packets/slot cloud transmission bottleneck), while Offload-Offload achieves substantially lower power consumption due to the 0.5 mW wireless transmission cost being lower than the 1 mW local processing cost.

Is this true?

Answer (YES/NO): NO